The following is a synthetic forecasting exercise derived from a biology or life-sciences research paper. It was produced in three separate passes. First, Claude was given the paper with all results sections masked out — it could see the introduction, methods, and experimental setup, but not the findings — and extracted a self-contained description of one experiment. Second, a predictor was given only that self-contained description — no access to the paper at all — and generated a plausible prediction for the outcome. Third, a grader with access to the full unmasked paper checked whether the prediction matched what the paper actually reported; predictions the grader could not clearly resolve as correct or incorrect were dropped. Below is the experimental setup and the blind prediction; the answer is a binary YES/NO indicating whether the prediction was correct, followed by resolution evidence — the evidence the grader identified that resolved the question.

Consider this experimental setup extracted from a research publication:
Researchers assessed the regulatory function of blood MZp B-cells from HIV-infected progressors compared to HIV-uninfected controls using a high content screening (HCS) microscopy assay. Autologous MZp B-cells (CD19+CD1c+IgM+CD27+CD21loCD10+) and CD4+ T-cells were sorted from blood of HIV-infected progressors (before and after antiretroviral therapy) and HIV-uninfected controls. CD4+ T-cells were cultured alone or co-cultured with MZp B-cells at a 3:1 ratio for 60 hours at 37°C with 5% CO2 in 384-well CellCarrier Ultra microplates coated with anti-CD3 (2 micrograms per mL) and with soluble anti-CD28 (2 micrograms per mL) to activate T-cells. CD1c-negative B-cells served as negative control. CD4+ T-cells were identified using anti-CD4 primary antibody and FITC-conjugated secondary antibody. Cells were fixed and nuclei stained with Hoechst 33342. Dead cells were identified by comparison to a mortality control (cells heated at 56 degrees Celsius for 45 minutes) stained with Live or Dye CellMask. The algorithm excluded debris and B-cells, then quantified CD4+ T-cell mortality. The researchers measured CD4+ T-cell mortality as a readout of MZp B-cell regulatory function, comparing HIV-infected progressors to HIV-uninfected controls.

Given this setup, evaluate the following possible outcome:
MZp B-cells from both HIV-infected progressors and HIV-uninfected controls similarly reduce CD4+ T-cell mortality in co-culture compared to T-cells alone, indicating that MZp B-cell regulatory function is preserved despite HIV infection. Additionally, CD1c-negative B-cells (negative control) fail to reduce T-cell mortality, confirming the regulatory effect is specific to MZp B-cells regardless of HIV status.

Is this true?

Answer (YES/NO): NO